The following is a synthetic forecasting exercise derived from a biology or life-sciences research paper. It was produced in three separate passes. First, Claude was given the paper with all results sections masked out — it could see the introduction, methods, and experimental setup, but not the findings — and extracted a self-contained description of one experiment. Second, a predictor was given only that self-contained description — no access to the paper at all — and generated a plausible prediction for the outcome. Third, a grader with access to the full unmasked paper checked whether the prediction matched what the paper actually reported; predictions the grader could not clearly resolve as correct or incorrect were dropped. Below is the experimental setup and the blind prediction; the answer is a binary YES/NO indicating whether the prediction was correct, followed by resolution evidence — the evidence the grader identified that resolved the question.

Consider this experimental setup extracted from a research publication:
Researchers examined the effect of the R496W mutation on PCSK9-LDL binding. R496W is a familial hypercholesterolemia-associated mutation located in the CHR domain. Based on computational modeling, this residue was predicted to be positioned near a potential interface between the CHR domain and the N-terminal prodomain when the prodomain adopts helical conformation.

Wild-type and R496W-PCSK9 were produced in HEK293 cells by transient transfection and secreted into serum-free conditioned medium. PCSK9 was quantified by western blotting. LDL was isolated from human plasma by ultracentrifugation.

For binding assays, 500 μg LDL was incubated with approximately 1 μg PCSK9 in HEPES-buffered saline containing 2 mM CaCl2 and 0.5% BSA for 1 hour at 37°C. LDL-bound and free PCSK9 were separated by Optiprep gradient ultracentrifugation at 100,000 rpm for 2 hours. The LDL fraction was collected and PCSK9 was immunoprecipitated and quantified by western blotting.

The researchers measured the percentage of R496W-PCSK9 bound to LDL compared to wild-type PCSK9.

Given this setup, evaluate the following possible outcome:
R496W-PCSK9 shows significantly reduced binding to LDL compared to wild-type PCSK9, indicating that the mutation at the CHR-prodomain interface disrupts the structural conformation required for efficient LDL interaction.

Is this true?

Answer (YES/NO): YES